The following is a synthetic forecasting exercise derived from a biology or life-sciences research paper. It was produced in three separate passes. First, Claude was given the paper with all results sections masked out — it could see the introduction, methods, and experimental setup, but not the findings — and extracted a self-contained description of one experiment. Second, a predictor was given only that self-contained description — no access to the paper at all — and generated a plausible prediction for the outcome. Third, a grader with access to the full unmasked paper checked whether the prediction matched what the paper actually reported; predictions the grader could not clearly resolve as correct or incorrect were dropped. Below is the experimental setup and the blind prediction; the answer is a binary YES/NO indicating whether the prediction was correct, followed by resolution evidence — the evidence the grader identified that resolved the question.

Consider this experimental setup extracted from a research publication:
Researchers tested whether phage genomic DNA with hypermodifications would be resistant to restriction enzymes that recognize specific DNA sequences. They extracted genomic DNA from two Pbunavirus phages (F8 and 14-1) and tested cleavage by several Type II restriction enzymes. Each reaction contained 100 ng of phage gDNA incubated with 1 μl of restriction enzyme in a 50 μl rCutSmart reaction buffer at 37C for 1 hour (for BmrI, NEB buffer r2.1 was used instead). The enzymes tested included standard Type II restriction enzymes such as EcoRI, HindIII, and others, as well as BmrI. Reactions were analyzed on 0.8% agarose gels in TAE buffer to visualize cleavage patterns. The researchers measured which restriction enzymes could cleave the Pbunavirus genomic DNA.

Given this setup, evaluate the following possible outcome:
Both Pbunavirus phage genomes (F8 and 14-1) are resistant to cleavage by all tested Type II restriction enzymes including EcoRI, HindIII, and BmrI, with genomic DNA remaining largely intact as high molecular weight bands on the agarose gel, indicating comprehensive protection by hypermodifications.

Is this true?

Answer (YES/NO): NO